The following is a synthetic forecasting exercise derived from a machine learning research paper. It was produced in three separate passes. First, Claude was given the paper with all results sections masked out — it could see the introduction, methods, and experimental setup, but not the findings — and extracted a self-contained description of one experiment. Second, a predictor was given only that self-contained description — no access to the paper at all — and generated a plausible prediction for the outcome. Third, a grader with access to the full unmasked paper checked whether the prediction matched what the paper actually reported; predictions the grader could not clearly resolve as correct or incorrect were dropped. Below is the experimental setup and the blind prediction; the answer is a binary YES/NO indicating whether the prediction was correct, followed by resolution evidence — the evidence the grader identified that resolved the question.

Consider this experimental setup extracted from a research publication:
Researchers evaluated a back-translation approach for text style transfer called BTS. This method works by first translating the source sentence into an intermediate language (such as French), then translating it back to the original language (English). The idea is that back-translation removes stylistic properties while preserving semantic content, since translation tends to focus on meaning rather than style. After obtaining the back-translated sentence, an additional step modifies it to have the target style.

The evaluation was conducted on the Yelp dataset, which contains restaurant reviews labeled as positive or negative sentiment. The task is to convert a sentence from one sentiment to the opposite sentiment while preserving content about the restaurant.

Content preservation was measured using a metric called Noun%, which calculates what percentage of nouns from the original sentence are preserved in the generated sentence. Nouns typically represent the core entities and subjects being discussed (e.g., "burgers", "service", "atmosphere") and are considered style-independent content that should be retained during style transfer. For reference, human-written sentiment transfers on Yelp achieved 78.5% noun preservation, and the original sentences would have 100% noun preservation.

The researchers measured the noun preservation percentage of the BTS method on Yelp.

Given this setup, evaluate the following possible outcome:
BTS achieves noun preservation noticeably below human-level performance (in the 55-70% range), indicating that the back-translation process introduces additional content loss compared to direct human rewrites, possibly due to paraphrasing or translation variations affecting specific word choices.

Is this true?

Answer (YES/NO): NO